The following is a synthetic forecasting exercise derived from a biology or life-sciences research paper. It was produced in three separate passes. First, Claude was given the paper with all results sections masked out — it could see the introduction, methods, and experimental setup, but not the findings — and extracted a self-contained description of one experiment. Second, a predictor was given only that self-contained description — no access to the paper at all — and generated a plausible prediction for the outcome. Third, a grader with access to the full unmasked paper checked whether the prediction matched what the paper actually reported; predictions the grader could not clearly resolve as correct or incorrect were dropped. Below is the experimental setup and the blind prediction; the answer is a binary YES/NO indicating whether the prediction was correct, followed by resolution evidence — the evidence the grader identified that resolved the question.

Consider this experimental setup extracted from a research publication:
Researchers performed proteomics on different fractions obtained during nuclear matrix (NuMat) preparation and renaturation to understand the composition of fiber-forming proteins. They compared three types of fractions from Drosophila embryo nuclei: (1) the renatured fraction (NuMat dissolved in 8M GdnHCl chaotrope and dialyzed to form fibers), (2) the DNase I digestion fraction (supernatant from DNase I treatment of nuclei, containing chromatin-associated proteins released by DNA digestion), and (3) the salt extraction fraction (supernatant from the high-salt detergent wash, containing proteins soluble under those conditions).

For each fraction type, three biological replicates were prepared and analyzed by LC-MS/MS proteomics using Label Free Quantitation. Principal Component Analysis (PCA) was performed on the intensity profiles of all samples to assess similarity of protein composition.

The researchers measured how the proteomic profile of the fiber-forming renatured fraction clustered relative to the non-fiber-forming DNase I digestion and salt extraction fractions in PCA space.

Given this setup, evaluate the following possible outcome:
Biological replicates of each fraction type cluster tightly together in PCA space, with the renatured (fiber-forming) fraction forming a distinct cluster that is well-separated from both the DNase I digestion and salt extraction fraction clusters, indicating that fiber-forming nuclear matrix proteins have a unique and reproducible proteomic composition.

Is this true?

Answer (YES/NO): YES